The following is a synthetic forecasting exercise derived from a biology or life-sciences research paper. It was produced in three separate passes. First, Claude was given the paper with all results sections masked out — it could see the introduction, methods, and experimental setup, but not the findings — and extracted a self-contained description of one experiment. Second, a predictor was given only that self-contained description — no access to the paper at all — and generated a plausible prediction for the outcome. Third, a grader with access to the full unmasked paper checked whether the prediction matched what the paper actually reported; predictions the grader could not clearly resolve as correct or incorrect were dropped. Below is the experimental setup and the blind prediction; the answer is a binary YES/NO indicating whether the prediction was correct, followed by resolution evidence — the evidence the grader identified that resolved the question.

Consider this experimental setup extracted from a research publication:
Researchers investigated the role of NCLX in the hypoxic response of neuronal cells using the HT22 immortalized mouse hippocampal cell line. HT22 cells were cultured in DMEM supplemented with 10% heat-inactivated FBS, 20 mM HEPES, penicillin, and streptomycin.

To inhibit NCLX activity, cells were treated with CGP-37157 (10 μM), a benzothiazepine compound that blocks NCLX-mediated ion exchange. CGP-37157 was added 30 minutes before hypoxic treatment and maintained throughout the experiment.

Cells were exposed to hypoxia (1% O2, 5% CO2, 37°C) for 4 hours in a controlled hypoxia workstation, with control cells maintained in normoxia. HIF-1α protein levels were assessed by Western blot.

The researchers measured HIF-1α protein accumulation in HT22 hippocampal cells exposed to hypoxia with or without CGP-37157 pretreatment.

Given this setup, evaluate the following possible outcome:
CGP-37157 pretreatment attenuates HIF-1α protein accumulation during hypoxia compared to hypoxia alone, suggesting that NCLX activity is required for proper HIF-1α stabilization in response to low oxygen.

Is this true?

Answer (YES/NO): YES